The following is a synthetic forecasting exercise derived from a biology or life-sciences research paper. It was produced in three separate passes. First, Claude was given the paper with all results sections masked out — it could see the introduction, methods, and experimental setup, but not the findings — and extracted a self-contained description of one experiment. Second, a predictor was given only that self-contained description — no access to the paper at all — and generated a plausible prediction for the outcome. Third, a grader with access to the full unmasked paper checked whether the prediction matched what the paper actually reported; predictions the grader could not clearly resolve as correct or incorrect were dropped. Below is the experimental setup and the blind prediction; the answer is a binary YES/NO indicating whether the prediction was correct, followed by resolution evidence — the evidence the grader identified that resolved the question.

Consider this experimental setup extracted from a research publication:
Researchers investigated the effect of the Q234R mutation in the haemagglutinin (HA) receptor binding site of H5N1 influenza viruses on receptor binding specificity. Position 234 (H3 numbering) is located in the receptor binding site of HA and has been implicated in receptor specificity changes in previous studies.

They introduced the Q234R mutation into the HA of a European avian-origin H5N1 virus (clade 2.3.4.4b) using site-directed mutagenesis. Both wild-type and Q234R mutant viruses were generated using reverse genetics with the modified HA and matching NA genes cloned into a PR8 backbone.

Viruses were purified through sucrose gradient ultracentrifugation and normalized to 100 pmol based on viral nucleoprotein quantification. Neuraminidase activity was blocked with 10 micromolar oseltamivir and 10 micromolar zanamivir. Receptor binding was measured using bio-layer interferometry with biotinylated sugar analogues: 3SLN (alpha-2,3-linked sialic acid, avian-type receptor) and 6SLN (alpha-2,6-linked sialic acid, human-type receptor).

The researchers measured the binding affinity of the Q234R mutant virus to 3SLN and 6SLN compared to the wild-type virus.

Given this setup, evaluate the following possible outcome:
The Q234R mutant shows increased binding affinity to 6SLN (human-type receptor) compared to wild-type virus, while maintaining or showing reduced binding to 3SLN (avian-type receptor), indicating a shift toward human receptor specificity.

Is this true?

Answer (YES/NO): NO